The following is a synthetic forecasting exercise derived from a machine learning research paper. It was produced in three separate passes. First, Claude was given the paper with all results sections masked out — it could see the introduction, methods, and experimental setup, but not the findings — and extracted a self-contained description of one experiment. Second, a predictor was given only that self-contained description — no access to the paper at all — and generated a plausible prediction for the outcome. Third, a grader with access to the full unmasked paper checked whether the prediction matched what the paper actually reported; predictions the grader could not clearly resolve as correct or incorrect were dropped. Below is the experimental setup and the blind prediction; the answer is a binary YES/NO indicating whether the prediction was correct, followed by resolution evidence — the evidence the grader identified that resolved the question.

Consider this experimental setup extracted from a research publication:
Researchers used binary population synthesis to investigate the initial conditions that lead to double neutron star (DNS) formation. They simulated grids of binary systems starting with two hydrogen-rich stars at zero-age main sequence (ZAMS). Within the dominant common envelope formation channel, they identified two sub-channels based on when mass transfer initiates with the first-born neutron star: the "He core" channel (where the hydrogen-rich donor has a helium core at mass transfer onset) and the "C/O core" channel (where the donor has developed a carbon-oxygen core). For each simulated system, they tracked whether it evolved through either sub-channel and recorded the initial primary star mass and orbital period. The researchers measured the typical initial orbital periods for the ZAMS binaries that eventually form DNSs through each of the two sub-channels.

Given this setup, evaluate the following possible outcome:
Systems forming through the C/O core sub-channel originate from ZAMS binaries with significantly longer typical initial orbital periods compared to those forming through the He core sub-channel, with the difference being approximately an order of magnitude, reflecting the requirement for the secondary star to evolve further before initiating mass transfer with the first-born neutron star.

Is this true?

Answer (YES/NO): NO